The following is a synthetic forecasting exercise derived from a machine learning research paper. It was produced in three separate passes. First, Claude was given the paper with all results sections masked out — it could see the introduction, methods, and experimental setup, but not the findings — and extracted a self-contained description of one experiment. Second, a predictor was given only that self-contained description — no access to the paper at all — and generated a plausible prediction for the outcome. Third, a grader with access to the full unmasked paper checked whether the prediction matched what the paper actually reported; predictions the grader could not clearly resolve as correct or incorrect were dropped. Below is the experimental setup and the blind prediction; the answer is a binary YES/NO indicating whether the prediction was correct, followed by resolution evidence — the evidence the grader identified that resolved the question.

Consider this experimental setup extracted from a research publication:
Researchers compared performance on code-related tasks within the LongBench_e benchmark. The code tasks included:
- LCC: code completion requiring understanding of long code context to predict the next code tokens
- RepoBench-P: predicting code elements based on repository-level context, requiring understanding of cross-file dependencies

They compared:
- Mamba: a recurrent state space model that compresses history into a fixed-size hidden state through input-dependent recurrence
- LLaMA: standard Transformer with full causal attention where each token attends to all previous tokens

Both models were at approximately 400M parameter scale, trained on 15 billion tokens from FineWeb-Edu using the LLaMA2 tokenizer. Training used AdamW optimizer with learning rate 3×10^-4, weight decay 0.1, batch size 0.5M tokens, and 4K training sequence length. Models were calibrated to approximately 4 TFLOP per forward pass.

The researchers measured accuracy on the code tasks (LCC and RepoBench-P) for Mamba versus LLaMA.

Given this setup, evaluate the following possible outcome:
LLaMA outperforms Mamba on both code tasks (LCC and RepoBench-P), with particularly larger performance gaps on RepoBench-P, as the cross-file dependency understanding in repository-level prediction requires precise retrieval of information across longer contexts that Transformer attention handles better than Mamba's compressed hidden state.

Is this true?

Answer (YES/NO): NO